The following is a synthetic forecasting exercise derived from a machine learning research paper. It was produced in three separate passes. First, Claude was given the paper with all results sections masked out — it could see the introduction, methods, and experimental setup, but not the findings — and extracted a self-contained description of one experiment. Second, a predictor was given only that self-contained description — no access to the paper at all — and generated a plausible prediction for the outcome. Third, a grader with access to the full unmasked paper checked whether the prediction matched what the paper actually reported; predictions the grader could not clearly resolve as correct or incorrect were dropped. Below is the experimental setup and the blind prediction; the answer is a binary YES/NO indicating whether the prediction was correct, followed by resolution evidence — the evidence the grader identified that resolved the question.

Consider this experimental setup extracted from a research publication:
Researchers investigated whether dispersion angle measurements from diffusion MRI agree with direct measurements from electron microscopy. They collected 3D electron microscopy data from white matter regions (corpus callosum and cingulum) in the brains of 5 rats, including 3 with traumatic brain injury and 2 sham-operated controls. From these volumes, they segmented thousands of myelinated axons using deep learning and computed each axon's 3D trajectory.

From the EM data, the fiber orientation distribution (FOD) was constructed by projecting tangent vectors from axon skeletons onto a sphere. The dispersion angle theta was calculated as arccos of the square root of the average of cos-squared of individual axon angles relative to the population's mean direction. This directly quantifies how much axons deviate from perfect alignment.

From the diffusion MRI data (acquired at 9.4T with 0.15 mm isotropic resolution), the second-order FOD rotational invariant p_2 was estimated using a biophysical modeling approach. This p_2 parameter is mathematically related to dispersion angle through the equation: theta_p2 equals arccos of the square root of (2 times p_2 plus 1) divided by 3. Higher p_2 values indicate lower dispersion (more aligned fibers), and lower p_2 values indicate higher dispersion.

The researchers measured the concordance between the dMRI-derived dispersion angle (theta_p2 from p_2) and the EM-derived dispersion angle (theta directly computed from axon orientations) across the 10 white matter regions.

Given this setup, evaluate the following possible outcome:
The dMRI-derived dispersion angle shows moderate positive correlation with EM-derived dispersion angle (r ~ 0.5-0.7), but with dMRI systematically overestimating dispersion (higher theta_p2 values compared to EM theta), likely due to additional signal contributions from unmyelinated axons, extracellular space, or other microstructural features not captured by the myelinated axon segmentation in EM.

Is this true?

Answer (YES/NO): NO